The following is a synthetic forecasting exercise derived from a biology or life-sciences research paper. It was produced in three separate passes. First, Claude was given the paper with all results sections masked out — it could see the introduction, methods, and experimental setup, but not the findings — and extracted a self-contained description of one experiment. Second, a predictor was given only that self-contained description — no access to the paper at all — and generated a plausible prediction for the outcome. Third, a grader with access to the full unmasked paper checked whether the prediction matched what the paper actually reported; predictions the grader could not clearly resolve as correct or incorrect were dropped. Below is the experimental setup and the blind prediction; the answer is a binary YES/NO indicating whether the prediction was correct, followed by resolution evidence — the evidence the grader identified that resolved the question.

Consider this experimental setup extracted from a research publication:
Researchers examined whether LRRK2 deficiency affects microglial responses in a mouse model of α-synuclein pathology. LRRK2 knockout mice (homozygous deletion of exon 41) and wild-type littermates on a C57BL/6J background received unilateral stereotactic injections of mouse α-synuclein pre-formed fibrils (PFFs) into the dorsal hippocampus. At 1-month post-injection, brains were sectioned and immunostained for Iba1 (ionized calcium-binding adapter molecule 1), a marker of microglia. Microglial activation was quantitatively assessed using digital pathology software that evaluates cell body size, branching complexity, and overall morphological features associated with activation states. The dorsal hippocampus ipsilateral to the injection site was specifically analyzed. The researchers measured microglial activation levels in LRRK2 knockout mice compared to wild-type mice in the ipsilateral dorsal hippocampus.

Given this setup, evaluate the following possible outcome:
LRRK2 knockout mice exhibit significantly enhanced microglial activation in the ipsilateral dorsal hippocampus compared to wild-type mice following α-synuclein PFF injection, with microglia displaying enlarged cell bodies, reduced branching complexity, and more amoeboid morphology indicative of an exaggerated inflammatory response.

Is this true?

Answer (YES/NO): NO